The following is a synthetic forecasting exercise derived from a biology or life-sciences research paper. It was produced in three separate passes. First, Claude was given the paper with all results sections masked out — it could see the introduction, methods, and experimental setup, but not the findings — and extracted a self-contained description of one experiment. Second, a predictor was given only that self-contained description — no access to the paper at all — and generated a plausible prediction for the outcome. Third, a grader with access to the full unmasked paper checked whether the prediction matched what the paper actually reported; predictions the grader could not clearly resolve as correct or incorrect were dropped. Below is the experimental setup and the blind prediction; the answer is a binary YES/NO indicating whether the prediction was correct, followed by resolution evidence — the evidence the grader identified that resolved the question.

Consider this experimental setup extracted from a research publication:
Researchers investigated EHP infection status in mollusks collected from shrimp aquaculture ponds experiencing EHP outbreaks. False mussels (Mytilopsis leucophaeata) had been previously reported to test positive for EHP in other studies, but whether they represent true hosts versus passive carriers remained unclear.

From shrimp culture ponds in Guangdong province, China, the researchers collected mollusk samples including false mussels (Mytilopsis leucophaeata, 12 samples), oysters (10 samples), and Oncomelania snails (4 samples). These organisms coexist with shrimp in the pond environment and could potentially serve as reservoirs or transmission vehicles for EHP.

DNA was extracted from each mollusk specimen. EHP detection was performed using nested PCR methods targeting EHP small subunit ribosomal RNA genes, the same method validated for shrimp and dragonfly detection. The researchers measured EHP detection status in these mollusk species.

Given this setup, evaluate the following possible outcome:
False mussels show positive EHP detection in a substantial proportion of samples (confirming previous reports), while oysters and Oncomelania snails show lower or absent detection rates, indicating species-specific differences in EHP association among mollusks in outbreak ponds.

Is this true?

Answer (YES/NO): YES